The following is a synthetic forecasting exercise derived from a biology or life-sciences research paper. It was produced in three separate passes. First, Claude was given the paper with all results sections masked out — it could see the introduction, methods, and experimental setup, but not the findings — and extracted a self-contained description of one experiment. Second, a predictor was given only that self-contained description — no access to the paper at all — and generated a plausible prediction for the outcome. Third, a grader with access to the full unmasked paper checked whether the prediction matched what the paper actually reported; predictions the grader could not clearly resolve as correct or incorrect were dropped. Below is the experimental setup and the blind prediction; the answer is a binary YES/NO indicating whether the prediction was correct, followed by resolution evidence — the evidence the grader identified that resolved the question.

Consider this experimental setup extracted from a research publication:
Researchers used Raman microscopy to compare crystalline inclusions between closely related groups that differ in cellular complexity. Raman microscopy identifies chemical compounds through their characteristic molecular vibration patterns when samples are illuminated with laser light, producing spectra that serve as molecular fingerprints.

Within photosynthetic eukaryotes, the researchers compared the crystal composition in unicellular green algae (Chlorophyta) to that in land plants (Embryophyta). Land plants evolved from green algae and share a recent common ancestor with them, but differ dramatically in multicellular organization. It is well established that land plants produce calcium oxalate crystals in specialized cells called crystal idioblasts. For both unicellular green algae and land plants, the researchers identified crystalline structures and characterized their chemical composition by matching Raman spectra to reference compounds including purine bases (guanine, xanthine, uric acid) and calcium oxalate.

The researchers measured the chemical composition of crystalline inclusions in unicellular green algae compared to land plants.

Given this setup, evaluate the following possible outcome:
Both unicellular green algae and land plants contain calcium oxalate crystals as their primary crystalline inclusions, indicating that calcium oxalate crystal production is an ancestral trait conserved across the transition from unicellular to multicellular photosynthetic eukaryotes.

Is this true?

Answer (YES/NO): NO